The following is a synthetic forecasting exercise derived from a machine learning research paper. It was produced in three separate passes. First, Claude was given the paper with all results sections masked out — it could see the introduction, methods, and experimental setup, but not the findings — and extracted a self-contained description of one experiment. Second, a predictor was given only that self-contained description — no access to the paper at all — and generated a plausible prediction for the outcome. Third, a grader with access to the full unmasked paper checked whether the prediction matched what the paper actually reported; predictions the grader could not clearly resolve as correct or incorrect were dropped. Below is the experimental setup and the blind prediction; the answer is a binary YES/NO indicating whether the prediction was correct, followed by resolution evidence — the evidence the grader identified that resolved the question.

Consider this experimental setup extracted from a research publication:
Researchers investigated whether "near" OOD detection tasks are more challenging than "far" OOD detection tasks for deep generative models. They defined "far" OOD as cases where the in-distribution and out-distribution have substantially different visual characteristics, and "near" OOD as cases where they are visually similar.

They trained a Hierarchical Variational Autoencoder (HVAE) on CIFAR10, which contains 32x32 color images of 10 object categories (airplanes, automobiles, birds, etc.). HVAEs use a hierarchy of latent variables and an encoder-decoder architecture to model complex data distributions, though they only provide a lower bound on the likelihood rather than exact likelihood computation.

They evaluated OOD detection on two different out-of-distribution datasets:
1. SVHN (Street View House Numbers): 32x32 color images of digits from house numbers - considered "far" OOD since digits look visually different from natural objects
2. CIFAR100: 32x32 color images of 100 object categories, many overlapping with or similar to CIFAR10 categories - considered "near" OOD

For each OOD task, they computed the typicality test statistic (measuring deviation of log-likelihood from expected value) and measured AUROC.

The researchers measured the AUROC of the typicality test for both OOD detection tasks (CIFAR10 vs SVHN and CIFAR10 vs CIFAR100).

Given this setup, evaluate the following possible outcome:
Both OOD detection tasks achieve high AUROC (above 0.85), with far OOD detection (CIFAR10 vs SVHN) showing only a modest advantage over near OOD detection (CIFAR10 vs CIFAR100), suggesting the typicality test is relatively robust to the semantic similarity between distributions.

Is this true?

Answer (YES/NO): NO